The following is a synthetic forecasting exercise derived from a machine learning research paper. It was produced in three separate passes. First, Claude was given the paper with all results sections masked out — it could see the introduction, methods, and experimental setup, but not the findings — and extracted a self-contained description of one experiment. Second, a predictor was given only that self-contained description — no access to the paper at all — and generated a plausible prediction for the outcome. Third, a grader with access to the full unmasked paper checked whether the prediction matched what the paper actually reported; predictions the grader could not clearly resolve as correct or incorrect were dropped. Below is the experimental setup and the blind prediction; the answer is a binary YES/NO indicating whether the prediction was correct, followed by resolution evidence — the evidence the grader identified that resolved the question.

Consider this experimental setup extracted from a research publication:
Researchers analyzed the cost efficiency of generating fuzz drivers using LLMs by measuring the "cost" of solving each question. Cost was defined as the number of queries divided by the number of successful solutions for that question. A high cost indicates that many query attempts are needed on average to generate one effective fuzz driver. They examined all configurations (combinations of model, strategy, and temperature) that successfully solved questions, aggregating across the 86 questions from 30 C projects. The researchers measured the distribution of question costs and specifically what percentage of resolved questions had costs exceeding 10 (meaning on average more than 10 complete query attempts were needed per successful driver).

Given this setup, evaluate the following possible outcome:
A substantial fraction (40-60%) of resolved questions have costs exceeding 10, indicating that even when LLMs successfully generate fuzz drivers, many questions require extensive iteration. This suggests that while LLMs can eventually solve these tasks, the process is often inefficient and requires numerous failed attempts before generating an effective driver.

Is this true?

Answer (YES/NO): YES